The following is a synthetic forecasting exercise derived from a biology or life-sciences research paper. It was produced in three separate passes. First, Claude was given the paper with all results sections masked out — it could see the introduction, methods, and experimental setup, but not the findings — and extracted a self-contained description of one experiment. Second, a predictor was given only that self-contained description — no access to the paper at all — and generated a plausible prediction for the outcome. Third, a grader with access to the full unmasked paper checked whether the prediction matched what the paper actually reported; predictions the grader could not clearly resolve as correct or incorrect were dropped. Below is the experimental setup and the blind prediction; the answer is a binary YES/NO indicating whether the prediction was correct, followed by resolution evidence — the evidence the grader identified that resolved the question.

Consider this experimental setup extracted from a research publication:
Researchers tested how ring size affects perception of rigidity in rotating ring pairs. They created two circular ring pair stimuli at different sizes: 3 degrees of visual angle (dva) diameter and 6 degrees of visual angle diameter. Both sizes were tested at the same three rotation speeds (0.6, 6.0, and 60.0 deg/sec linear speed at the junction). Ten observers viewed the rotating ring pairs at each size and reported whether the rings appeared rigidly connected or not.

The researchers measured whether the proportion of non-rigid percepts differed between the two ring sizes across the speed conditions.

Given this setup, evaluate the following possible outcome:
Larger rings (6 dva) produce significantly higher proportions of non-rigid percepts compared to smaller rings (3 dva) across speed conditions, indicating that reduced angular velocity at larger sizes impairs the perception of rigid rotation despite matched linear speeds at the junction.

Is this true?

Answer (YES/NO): NO